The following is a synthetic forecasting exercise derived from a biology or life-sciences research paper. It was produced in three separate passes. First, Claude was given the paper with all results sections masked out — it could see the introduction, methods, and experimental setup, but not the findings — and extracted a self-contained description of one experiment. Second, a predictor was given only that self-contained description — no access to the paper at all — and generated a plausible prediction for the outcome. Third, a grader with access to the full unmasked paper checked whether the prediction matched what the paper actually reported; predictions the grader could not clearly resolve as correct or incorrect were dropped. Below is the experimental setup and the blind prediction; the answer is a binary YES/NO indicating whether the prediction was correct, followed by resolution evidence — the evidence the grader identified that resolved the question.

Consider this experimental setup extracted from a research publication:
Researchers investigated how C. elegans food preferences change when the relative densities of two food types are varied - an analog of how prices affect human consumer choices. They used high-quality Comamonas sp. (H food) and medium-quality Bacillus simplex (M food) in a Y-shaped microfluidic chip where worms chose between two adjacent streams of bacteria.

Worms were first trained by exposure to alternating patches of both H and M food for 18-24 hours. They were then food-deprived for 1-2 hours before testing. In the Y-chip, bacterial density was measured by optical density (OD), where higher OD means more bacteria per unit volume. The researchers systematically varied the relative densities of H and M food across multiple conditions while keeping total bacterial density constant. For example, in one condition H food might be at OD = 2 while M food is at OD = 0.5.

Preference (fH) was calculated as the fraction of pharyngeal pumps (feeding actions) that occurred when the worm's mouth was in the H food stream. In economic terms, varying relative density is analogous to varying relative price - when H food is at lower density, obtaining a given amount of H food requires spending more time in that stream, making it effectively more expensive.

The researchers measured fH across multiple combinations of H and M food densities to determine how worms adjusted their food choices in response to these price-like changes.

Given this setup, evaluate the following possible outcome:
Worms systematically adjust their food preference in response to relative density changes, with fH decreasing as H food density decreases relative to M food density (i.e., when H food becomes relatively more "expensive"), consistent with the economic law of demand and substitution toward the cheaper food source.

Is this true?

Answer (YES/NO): YES